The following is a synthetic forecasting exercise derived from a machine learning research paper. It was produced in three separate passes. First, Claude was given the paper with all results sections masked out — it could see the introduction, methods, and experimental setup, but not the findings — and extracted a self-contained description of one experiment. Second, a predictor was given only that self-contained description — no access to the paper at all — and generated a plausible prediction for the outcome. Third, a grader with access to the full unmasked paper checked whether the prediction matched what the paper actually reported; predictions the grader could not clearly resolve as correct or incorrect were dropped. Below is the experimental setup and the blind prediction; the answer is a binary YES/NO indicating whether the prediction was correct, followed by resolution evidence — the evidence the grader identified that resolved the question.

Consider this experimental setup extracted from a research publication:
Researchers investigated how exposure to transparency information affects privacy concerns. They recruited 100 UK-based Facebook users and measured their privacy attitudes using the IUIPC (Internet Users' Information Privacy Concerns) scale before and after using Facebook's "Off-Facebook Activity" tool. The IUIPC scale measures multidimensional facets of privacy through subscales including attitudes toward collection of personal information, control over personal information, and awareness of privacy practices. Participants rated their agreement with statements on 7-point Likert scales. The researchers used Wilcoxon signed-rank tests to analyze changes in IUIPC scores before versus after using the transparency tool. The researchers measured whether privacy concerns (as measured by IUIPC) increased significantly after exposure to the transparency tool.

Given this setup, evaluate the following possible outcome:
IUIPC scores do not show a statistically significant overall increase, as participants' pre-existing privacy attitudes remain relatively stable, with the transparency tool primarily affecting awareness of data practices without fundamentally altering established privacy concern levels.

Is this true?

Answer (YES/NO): YES